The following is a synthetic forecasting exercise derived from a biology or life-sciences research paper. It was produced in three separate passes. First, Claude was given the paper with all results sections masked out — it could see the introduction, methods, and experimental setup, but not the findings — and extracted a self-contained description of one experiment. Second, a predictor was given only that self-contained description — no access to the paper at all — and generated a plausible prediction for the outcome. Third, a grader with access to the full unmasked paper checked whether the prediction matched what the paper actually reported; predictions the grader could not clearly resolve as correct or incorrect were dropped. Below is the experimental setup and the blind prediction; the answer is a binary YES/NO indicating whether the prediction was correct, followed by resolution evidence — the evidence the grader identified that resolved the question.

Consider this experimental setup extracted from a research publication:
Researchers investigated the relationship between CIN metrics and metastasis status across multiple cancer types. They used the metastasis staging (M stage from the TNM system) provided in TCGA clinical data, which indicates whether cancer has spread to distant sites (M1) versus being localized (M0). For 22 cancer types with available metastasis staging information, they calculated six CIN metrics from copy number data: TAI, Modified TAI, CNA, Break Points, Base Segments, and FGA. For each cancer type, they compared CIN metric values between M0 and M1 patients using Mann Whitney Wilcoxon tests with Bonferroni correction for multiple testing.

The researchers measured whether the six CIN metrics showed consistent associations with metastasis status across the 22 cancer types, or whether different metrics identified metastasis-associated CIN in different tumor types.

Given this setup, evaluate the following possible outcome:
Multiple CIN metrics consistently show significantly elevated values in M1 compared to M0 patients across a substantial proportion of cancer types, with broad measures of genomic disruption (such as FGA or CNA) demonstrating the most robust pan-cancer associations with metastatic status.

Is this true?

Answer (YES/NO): NO